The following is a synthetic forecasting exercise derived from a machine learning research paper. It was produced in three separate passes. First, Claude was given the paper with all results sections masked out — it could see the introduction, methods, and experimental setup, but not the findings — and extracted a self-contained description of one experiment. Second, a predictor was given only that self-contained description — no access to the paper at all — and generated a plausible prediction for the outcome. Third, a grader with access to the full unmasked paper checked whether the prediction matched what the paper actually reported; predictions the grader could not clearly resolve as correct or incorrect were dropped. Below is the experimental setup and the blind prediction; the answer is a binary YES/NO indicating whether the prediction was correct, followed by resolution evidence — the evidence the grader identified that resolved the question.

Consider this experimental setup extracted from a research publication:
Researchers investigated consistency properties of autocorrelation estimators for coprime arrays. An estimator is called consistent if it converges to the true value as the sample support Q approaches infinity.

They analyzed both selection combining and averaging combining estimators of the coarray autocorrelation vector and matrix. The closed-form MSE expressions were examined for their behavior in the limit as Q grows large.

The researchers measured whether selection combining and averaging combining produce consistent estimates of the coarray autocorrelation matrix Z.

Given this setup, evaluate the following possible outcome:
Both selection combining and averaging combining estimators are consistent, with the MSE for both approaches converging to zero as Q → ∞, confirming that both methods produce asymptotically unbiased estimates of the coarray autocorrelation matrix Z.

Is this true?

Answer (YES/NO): NO